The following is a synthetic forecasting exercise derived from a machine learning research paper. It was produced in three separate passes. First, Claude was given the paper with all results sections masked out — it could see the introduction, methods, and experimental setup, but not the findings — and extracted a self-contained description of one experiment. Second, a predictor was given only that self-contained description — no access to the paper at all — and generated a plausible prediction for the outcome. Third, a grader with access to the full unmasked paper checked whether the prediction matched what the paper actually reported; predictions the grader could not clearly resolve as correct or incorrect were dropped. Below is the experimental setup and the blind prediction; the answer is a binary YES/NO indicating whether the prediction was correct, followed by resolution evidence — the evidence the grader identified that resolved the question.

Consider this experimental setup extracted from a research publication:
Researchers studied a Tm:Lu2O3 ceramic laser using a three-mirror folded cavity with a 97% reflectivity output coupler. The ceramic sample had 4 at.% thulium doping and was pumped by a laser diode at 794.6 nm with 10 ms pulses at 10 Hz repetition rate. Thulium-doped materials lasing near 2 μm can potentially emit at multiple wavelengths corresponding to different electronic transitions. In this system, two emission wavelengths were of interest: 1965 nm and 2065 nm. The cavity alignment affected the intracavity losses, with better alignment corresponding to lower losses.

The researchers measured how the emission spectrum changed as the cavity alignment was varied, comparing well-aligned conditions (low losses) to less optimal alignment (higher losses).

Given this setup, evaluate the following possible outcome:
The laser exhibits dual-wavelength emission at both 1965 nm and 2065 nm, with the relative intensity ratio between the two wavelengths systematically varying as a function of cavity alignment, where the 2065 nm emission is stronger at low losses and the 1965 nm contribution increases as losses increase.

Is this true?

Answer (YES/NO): NO